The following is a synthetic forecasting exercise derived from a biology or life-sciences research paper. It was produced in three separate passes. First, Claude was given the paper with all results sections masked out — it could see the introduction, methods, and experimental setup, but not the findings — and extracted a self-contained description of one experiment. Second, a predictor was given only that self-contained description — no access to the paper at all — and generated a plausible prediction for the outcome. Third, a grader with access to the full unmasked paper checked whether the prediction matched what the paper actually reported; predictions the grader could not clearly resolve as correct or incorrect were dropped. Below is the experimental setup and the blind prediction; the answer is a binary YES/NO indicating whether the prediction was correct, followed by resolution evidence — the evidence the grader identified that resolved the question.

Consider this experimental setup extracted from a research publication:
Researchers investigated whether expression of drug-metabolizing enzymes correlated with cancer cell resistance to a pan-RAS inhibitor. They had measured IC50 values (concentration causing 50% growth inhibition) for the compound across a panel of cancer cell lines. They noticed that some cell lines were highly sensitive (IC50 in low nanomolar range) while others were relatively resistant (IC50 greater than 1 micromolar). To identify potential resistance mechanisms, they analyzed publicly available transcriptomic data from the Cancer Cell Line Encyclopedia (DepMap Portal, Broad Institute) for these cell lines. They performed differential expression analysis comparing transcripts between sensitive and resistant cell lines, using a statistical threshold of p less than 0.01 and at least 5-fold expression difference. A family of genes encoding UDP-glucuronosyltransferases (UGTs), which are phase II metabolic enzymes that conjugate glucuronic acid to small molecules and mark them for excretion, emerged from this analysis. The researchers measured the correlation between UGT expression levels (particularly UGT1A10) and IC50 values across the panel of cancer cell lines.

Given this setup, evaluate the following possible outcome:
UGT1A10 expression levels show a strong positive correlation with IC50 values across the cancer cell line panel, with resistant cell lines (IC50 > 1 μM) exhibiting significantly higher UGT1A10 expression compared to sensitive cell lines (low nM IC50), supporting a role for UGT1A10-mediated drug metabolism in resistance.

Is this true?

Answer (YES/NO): YES